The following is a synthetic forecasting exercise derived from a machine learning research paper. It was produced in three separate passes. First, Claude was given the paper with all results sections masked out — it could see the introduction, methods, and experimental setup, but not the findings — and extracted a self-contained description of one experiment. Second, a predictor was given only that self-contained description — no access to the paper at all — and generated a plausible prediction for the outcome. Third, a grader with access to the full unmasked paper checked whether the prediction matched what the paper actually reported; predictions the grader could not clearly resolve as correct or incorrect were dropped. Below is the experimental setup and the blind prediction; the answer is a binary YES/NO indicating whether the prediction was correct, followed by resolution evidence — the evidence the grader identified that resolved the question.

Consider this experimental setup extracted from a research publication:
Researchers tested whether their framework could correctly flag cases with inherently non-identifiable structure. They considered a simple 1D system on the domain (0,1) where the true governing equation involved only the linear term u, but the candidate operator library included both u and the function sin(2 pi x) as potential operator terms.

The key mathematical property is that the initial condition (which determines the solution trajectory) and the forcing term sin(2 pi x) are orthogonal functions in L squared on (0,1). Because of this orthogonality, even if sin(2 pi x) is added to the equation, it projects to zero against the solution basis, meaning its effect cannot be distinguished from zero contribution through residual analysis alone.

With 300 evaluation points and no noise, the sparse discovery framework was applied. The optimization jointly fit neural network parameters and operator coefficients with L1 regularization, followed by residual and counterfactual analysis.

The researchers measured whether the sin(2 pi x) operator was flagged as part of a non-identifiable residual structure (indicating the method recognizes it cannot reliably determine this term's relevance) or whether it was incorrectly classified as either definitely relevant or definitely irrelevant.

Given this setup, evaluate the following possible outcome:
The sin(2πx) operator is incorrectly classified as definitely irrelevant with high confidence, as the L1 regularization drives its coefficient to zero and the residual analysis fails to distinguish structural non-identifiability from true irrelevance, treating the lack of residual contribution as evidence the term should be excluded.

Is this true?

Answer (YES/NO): NO